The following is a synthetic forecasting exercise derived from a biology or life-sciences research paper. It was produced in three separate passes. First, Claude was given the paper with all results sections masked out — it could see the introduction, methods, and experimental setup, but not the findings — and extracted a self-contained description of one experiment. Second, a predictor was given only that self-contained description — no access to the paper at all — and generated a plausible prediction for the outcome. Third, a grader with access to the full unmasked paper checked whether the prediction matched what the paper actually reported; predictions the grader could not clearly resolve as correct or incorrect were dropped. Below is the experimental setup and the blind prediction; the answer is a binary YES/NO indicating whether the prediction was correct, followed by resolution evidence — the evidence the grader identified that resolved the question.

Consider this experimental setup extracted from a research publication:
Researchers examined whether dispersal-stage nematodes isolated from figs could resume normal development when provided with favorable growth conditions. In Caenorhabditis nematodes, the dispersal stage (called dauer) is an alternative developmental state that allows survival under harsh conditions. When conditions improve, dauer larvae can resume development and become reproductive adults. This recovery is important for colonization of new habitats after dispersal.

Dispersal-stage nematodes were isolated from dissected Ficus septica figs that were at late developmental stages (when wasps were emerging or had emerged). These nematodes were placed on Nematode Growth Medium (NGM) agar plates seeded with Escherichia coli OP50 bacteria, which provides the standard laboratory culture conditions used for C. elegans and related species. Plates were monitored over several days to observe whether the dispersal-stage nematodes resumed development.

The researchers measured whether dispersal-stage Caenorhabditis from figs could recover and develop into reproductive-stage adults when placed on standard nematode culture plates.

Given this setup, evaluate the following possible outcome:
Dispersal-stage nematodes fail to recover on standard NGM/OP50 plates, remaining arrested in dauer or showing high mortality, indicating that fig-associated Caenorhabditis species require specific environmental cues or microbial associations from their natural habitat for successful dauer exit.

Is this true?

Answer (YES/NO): NO